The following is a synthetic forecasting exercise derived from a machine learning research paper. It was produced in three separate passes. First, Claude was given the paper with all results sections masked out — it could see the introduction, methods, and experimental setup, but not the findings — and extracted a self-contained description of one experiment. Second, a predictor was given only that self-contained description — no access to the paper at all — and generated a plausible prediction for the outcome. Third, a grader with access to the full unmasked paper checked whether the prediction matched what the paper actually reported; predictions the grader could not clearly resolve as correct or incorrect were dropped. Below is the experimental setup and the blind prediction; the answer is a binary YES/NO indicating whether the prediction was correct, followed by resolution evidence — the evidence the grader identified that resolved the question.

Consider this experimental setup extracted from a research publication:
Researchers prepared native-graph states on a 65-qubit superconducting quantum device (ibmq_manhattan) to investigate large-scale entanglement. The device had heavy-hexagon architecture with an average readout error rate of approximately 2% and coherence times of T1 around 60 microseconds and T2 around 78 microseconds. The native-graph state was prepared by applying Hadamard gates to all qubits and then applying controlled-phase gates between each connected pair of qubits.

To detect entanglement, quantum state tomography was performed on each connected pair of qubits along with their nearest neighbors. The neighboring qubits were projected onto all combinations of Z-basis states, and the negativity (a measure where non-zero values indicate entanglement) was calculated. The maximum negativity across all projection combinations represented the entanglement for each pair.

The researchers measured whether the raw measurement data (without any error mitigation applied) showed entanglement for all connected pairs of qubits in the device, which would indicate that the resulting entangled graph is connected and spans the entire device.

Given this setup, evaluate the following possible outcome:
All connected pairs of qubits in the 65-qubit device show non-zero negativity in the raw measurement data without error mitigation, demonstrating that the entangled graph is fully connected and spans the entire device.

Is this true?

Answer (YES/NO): YES